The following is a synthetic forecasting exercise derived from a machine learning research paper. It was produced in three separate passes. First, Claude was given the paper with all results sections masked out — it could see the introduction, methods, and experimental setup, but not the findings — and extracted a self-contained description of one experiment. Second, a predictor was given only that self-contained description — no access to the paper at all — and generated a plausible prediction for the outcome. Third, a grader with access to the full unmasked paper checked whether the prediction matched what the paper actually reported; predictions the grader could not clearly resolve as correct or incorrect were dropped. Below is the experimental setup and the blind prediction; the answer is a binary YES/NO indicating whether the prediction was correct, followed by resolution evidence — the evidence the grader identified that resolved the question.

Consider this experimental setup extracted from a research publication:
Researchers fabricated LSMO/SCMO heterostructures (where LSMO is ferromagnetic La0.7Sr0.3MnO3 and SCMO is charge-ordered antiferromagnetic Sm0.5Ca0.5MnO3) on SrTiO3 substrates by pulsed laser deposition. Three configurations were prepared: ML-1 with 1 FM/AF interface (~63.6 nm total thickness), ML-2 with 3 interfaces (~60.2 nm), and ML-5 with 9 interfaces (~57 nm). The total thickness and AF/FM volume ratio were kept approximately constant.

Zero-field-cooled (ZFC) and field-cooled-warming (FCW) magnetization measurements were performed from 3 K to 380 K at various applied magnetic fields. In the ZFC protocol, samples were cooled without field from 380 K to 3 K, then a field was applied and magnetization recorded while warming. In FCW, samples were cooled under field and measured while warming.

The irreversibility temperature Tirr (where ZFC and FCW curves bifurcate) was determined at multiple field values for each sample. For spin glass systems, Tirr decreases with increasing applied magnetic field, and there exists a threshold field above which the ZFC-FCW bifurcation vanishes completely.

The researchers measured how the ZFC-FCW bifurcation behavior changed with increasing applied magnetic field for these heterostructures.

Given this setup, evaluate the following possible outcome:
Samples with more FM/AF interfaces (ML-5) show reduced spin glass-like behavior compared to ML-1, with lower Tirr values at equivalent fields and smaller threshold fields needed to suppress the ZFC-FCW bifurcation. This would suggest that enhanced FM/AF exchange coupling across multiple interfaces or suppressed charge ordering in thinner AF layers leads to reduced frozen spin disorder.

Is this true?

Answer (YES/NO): NO